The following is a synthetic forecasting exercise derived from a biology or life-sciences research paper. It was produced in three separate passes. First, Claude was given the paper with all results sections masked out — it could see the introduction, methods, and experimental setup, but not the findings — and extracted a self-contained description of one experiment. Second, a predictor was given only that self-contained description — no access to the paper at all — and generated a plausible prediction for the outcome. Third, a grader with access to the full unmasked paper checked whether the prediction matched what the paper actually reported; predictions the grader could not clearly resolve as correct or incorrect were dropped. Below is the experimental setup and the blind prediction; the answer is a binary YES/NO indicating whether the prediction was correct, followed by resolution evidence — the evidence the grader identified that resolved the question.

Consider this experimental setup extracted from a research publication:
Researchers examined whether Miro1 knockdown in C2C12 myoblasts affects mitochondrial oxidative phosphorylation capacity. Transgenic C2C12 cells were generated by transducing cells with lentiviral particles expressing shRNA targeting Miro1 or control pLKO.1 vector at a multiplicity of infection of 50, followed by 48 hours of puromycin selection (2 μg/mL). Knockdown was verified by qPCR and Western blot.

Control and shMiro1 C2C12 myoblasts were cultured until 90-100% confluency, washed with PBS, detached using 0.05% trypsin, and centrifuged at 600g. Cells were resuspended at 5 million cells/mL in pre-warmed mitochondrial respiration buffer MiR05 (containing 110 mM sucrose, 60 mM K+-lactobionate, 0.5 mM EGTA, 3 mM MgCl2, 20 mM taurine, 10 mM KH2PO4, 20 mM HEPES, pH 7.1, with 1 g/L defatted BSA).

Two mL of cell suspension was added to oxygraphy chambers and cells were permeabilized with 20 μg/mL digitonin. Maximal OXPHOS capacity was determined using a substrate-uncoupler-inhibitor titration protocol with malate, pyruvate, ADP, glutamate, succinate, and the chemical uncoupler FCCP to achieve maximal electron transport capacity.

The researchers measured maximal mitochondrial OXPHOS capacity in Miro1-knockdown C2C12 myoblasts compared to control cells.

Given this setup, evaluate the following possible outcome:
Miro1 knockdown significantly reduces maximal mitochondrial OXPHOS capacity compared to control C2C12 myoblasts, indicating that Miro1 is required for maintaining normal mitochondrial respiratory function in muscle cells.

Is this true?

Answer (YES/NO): NO